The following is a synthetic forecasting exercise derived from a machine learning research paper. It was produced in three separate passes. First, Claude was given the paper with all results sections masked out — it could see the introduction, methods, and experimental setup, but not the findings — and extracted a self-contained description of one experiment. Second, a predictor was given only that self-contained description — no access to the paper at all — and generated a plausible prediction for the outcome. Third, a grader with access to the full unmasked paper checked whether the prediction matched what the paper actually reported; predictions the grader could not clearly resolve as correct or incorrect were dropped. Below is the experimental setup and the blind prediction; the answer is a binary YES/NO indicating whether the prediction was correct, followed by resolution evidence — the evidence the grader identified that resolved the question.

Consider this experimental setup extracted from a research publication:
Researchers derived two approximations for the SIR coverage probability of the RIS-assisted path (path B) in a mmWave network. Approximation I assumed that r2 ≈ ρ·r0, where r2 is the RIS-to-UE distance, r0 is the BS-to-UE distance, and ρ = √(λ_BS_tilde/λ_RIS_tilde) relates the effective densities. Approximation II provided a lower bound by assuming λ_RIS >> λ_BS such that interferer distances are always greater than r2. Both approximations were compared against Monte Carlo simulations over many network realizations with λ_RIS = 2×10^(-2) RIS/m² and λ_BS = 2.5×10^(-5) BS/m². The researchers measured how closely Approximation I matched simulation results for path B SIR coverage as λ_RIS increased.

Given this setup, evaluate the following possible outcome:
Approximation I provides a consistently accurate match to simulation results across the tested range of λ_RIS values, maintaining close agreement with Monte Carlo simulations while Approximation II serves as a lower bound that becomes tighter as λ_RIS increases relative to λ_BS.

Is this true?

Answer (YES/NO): NO